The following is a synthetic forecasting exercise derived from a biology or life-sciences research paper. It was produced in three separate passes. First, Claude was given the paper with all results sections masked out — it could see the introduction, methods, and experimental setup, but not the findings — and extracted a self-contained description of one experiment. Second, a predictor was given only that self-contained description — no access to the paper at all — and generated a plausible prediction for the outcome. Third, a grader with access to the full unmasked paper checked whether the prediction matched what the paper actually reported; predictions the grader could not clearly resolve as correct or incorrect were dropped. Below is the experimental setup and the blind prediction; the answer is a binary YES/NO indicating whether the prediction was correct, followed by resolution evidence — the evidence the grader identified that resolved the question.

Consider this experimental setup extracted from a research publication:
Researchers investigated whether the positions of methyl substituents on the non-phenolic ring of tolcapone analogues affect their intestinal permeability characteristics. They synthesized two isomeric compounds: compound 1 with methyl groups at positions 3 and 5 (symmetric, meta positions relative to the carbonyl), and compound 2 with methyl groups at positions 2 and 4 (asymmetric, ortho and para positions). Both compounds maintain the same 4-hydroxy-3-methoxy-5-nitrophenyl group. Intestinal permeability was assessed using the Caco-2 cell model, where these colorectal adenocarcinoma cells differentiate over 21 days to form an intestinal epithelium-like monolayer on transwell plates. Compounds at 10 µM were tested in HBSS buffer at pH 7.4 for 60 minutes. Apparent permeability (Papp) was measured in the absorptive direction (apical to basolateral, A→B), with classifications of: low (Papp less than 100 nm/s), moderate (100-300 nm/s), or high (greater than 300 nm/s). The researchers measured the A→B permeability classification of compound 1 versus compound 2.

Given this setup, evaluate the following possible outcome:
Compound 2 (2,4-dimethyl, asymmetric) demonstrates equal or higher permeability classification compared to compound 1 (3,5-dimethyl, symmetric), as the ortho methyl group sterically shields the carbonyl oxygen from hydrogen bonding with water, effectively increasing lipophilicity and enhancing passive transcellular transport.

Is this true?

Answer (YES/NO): YES